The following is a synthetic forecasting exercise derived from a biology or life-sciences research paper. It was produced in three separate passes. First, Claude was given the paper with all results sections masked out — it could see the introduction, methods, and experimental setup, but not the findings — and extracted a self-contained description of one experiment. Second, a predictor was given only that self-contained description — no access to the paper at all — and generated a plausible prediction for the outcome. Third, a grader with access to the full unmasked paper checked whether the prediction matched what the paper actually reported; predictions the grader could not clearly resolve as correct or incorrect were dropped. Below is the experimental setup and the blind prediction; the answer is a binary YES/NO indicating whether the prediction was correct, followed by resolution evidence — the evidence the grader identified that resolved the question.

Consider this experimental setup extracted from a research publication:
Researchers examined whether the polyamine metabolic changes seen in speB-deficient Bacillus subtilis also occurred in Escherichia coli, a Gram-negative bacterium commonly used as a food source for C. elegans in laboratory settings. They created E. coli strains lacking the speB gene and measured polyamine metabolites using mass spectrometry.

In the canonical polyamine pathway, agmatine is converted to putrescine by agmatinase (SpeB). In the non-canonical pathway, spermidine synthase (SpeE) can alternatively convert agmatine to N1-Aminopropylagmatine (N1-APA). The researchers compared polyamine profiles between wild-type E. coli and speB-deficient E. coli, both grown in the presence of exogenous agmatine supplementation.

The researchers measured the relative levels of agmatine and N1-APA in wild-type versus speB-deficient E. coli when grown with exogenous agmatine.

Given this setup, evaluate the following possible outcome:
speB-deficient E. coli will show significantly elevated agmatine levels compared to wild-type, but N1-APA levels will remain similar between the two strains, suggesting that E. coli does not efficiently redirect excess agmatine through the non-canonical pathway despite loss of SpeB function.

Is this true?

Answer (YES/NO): NO